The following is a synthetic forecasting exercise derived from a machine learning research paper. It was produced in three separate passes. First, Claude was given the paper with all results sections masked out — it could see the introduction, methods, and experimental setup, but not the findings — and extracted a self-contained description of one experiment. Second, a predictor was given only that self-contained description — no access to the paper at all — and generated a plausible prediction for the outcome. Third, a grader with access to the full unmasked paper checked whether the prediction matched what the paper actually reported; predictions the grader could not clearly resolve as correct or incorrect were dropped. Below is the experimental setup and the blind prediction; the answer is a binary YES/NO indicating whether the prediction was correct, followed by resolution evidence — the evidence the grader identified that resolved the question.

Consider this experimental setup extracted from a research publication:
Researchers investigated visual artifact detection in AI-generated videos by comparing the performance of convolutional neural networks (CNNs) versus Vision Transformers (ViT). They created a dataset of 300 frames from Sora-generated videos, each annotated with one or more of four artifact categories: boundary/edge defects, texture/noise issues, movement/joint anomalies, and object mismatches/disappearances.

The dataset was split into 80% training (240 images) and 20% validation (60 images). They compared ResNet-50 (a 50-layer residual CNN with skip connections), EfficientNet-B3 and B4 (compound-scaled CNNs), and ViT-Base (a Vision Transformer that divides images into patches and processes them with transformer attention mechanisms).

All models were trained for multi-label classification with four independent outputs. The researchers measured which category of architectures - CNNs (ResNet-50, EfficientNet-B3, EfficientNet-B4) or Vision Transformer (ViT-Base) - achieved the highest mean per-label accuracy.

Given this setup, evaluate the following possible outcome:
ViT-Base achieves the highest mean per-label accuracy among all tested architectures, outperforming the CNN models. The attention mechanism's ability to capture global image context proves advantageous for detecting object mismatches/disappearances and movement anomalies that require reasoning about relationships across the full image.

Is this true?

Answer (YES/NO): NO